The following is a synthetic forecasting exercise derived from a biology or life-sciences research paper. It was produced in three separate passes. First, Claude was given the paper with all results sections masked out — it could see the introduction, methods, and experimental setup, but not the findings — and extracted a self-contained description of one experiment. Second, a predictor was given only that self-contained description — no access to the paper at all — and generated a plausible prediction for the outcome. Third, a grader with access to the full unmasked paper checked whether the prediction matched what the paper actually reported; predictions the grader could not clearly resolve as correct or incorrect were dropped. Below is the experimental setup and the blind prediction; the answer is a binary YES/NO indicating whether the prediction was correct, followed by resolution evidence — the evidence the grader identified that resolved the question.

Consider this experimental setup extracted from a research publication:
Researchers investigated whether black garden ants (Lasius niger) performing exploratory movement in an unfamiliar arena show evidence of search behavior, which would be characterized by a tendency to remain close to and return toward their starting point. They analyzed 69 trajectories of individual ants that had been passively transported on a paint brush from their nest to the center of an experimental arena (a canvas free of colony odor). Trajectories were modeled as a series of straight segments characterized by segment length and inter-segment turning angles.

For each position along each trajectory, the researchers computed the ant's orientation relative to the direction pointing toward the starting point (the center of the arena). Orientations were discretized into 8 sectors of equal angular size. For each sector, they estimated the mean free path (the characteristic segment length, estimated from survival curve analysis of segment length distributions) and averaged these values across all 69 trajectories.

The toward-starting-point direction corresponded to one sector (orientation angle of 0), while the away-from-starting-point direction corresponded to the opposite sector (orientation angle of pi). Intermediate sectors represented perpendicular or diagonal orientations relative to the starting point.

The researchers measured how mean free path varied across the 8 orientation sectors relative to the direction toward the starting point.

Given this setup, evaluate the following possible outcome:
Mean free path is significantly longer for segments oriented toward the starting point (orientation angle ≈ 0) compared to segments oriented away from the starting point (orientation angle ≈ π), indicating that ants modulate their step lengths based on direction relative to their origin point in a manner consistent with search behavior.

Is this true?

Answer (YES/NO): YES